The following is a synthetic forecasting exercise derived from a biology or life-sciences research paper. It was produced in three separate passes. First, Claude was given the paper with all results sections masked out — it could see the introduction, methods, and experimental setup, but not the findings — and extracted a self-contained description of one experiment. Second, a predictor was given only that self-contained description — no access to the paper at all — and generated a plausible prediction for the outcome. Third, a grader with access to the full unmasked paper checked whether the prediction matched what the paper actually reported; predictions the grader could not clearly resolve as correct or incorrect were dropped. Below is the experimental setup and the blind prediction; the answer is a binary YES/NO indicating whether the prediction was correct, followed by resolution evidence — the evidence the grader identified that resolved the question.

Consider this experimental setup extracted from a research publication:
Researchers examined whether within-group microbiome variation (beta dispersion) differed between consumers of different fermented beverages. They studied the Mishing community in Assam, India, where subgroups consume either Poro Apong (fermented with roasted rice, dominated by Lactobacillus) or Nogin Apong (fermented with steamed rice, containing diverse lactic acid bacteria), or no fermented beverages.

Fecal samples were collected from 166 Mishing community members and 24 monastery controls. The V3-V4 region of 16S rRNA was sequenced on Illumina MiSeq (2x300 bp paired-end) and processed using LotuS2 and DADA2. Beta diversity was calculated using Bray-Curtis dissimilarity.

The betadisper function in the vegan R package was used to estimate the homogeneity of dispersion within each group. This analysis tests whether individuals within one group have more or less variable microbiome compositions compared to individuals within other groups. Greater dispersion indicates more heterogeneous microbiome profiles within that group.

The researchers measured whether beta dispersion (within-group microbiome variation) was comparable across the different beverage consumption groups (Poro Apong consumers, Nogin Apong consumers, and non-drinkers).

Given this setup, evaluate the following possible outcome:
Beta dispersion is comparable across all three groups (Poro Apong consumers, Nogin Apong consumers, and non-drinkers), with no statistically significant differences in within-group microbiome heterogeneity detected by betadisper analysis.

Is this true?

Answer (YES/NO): NO